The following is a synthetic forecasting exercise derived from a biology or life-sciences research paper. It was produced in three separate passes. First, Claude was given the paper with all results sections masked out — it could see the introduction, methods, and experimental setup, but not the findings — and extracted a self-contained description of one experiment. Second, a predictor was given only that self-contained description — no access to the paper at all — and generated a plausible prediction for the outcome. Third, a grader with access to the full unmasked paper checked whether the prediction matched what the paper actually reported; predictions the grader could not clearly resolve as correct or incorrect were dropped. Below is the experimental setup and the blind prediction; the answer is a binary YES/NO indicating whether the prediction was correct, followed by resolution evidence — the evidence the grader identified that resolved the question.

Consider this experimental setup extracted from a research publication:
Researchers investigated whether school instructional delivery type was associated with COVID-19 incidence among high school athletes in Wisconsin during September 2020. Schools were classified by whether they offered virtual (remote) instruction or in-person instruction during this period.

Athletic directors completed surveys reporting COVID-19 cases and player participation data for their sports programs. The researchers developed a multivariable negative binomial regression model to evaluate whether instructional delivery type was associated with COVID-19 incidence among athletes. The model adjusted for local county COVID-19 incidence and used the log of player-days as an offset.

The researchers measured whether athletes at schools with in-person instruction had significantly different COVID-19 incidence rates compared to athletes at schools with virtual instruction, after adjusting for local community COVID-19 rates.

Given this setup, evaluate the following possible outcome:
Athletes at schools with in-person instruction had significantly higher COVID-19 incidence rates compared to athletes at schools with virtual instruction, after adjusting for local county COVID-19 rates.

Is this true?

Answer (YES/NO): NO